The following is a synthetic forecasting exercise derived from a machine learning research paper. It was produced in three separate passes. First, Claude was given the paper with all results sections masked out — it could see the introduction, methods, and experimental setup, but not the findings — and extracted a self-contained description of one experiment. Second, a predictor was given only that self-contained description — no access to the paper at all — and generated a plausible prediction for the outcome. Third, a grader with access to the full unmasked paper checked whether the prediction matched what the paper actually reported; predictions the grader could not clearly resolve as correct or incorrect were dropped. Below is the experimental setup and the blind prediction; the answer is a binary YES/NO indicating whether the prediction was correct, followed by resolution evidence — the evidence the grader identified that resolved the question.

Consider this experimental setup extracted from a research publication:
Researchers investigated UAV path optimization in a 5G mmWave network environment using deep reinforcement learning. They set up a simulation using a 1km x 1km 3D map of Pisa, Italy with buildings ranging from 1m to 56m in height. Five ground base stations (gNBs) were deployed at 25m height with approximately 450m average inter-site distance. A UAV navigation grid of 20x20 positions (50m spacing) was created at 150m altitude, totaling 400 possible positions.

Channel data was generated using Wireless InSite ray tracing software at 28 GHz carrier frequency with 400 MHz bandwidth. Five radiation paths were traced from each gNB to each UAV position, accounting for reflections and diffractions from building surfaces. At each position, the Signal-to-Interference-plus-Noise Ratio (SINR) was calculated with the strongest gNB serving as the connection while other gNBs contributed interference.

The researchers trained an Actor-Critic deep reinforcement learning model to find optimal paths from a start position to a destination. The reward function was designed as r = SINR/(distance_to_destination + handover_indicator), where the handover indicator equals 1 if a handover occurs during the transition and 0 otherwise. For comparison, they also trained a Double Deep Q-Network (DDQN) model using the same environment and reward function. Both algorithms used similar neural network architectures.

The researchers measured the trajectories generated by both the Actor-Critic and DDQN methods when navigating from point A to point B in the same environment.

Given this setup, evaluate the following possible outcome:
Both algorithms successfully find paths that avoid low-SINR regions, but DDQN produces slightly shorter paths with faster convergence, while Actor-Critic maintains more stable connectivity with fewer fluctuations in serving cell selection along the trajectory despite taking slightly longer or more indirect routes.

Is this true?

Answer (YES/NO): NO